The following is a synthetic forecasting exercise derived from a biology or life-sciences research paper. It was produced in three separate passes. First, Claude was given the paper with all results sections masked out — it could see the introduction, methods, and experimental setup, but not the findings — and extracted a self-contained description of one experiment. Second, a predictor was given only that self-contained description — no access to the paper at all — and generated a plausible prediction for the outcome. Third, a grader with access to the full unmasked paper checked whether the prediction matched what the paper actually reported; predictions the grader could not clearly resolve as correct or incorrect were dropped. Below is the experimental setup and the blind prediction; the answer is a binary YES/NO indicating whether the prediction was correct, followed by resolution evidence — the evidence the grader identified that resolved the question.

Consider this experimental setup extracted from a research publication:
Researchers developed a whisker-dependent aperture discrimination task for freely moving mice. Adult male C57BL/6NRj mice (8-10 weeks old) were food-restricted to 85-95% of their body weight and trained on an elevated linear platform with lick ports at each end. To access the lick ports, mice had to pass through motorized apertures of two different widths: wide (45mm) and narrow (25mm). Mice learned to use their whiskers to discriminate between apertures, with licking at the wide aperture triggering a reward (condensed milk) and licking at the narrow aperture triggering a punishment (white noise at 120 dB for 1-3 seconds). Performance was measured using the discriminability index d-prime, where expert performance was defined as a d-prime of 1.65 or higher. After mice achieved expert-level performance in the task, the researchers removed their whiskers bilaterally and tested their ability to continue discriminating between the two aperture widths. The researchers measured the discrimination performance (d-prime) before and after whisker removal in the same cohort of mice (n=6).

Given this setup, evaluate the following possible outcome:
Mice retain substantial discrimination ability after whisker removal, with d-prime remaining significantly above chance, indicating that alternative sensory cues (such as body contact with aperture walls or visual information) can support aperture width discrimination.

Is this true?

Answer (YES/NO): NO